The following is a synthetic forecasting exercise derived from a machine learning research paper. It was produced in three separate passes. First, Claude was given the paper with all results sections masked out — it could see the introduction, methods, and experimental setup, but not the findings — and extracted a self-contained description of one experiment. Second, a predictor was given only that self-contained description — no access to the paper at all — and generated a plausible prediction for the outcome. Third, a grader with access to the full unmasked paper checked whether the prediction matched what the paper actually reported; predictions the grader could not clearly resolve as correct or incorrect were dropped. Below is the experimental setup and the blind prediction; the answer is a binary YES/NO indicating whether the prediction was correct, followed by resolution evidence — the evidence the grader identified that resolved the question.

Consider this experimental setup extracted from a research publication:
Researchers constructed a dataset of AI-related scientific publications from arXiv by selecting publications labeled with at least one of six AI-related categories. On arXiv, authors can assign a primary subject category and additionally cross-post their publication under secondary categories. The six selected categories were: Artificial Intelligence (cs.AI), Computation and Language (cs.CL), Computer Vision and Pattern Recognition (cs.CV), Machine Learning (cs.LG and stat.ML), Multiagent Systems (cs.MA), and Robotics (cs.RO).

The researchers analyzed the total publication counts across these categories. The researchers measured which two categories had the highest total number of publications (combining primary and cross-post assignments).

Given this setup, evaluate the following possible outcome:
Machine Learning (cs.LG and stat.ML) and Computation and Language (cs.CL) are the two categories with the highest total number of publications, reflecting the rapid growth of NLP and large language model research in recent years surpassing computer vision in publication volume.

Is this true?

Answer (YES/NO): NO